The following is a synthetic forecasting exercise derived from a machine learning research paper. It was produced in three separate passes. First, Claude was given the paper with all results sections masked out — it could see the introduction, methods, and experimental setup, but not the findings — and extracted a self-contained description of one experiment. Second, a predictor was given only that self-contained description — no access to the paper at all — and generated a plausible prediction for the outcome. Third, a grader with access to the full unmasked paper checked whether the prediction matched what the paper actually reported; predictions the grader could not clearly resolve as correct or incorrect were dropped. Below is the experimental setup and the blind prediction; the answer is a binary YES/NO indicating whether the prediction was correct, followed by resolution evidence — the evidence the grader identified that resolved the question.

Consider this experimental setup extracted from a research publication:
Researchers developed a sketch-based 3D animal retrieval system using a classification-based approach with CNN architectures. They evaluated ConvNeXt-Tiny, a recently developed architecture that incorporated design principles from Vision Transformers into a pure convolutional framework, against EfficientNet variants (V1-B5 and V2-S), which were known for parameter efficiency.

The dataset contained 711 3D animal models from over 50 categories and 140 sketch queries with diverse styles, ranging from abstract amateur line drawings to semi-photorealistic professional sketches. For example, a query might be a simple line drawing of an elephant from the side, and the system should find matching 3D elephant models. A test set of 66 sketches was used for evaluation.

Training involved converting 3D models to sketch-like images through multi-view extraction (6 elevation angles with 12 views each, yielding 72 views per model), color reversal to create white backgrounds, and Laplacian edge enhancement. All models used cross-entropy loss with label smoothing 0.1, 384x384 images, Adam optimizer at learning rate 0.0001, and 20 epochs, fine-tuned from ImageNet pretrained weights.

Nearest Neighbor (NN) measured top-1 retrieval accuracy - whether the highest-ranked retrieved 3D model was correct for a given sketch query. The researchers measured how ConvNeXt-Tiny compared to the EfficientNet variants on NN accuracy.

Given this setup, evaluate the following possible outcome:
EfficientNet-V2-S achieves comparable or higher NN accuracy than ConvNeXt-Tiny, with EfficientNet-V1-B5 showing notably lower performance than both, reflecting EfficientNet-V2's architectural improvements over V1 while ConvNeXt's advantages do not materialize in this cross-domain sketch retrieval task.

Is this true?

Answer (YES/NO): NO